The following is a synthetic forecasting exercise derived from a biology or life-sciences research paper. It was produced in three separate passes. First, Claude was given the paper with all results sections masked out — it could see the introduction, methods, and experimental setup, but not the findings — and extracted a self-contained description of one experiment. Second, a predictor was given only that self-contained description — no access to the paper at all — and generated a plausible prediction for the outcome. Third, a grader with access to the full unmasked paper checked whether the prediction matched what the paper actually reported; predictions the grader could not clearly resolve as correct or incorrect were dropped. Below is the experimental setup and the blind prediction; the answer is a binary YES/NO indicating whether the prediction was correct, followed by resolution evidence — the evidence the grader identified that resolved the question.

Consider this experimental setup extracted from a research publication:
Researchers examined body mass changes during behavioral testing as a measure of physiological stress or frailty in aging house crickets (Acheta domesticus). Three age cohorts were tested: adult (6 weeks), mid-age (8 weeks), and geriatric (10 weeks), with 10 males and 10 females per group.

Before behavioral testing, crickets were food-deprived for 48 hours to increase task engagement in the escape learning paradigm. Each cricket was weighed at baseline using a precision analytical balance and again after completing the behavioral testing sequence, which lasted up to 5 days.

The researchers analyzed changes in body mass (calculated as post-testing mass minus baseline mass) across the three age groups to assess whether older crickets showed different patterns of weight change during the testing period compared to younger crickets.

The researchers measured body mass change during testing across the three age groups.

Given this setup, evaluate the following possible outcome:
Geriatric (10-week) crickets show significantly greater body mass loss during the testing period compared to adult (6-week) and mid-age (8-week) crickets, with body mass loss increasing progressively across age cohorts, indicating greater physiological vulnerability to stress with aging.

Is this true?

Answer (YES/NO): NO